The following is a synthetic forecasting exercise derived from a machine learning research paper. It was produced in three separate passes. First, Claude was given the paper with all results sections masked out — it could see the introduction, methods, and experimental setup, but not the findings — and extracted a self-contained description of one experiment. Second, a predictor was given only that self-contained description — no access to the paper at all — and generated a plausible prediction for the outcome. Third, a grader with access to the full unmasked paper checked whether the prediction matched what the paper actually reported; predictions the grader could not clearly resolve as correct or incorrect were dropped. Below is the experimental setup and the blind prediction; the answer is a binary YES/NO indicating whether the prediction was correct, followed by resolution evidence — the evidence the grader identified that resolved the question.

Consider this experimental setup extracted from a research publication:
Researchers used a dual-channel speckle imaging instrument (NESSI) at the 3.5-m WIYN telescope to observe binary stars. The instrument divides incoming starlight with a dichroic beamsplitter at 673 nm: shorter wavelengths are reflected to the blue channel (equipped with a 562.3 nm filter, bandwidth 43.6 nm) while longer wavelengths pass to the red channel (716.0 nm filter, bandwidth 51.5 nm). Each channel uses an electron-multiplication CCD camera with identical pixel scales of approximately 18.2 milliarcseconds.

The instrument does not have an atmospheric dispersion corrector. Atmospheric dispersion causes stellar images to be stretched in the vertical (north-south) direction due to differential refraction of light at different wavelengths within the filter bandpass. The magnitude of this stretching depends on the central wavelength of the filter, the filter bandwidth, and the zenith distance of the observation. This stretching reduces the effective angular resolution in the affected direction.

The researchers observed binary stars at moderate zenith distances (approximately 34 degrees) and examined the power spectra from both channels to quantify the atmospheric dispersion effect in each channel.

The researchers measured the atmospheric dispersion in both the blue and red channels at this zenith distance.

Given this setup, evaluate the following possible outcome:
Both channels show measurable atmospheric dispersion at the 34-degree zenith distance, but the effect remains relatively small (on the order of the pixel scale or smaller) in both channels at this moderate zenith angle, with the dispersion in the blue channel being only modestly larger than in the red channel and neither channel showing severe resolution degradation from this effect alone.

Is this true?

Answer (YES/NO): NO